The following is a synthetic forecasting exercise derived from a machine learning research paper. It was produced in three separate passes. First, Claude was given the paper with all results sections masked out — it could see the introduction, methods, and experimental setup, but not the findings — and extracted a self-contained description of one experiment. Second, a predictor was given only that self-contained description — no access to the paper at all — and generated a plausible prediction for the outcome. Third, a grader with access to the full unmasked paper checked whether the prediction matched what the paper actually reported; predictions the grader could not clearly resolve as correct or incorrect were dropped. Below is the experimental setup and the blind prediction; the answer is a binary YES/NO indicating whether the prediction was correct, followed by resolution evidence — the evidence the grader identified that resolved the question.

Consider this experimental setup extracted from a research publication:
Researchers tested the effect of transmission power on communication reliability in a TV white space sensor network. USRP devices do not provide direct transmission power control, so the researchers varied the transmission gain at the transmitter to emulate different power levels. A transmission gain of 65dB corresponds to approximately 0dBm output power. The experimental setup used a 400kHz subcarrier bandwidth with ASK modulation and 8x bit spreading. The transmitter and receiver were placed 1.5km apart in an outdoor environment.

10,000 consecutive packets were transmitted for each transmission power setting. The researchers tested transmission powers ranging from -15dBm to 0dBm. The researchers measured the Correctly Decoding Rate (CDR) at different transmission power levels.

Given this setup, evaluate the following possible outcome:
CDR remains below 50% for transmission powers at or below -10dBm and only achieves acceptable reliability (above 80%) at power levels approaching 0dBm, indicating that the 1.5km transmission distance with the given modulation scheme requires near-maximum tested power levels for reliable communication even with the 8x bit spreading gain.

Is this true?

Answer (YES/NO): NO